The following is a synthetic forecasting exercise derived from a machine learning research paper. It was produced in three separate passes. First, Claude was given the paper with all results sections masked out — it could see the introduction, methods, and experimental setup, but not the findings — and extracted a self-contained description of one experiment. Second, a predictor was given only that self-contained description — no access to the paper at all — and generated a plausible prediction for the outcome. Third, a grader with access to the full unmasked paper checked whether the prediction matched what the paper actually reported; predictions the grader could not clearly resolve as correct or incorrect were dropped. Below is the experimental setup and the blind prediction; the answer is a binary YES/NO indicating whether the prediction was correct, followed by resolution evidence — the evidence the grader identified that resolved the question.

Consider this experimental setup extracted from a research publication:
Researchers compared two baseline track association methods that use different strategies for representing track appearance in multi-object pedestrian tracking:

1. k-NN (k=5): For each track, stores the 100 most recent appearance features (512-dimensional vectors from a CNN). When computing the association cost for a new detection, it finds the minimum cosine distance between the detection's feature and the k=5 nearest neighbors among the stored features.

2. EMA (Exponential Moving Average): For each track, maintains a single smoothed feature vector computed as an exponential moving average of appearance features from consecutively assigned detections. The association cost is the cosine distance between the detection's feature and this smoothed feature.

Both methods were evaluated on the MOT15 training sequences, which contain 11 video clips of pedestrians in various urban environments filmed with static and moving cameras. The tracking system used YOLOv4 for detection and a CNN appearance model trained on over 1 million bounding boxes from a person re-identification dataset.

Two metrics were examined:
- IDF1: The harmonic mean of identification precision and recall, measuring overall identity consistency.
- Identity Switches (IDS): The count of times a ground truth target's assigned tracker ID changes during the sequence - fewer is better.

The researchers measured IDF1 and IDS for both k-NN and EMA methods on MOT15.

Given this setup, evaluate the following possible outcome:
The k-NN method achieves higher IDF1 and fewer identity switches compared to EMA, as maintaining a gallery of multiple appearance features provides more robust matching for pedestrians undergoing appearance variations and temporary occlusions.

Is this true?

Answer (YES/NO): NO